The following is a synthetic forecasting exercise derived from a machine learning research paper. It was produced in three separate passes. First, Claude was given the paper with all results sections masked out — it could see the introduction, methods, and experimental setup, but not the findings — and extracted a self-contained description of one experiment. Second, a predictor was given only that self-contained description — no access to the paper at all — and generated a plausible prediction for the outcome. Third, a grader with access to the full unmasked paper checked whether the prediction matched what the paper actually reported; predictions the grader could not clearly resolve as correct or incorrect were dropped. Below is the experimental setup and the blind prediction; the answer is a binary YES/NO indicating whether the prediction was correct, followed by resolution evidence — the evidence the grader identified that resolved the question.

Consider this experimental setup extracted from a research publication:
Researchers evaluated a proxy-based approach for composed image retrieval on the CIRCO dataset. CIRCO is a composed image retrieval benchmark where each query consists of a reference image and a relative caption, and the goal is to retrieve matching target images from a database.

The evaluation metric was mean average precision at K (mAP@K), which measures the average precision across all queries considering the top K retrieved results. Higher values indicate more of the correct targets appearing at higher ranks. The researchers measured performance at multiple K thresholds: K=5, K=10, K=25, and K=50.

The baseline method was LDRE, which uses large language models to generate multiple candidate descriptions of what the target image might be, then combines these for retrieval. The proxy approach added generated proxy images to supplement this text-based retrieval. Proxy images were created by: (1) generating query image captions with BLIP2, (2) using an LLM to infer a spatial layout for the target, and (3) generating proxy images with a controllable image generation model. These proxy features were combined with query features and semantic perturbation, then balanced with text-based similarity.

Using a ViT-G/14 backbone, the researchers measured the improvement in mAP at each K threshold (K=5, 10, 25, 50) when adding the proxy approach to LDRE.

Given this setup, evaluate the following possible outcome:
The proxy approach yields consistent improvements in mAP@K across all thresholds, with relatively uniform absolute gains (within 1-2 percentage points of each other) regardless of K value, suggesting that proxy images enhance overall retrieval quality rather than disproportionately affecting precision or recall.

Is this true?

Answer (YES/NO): YES